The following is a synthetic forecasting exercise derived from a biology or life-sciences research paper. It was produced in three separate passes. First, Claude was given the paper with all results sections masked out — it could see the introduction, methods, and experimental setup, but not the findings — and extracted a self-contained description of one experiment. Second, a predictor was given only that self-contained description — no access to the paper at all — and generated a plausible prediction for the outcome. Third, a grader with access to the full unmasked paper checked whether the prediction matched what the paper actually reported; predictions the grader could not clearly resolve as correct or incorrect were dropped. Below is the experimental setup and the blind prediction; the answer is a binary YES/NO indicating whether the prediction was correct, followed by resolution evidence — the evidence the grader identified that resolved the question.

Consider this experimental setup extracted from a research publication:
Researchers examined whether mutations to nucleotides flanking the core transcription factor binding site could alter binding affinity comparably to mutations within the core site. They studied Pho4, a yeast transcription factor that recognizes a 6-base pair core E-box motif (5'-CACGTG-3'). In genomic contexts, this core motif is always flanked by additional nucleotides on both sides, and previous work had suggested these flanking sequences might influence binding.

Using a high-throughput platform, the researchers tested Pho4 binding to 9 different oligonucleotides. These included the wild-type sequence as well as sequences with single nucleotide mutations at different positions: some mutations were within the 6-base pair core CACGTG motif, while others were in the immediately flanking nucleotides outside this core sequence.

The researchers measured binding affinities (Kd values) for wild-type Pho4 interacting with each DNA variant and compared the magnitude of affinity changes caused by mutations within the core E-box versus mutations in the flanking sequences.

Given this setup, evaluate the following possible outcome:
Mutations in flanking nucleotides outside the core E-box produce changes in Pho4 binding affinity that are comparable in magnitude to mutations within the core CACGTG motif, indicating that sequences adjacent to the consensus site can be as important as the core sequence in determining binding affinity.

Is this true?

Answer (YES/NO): NO